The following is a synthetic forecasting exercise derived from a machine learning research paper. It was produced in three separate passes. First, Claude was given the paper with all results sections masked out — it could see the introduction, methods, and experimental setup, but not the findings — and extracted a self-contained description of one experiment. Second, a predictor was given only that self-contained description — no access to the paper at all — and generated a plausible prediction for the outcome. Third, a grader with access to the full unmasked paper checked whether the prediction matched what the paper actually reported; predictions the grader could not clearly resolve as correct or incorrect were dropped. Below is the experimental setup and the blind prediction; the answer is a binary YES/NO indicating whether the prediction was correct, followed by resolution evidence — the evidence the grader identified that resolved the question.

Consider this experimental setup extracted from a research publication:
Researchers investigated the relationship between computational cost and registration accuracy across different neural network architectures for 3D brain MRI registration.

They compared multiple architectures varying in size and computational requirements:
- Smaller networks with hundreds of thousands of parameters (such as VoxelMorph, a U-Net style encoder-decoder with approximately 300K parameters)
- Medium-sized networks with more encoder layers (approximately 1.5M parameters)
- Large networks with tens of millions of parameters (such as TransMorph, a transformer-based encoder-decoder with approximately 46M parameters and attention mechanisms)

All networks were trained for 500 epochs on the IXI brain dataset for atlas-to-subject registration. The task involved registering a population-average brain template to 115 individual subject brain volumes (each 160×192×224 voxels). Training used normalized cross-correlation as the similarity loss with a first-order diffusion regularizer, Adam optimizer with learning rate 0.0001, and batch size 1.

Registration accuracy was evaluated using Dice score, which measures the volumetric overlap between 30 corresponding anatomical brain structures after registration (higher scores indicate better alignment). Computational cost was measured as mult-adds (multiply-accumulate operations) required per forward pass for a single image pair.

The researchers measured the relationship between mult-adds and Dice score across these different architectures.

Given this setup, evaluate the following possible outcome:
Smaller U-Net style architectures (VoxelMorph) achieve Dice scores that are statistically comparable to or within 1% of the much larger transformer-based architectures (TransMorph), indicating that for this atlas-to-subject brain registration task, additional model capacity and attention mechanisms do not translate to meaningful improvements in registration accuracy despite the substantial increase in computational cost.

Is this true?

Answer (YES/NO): NO